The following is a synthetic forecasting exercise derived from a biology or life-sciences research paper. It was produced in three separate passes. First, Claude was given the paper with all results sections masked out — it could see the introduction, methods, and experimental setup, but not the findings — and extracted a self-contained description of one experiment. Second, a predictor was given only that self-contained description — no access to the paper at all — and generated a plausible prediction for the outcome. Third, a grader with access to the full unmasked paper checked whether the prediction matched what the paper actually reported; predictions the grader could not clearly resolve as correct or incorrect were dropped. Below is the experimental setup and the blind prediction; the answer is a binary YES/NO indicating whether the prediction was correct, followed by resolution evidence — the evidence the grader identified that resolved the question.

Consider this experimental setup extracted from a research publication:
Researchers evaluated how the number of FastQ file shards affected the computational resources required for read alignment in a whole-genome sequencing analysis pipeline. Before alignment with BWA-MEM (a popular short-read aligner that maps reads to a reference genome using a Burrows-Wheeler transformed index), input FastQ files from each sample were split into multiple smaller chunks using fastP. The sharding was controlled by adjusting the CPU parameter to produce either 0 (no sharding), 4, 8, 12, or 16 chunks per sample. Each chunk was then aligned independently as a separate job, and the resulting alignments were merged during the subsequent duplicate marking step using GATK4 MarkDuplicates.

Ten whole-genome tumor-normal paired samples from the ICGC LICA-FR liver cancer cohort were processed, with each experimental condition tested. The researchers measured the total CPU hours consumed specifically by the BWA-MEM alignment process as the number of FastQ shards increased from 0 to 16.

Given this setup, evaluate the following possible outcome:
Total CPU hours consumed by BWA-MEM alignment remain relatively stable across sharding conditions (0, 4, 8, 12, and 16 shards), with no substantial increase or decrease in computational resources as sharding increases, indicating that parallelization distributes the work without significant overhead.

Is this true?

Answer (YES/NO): YES